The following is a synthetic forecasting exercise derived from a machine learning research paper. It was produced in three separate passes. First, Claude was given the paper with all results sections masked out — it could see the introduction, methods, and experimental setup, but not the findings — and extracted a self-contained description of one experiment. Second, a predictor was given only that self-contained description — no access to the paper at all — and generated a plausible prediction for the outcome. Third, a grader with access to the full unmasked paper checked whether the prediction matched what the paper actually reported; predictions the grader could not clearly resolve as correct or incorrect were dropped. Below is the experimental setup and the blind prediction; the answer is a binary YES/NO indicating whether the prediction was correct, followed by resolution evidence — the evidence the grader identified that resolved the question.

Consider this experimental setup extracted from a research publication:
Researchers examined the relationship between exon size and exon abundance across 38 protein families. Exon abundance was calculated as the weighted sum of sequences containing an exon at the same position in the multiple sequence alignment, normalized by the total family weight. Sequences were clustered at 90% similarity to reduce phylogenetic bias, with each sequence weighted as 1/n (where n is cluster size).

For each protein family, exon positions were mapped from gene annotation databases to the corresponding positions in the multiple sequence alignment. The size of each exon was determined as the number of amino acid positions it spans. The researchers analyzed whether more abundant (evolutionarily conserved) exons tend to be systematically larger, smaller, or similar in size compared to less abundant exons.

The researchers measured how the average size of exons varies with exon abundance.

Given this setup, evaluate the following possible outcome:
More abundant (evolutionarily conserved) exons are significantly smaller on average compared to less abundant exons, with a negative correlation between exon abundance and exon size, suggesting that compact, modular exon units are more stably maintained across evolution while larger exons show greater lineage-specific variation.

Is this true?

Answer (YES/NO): NO